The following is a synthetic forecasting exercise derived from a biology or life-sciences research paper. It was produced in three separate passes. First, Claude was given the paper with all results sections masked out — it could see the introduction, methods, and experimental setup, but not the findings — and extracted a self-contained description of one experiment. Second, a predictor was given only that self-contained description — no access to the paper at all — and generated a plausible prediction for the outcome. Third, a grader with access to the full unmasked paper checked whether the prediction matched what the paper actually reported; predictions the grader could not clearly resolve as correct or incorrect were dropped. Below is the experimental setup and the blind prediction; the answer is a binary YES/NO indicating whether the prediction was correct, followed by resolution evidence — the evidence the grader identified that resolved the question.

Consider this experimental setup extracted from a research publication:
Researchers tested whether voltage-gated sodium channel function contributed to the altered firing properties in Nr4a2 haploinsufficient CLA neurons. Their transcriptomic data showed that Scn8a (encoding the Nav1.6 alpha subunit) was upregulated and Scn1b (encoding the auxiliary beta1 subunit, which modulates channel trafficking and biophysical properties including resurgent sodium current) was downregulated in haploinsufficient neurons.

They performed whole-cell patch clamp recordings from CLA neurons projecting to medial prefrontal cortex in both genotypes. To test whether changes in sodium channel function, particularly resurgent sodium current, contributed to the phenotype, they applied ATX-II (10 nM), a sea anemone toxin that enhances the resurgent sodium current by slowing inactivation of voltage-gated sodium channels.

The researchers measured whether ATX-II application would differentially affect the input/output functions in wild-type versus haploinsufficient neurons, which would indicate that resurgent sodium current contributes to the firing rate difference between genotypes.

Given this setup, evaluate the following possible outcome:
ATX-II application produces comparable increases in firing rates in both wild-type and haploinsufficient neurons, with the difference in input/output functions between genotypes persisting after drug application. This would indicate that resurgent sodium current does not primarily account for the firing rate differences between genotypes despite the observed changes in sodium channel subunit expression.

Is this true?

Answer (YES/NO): YES